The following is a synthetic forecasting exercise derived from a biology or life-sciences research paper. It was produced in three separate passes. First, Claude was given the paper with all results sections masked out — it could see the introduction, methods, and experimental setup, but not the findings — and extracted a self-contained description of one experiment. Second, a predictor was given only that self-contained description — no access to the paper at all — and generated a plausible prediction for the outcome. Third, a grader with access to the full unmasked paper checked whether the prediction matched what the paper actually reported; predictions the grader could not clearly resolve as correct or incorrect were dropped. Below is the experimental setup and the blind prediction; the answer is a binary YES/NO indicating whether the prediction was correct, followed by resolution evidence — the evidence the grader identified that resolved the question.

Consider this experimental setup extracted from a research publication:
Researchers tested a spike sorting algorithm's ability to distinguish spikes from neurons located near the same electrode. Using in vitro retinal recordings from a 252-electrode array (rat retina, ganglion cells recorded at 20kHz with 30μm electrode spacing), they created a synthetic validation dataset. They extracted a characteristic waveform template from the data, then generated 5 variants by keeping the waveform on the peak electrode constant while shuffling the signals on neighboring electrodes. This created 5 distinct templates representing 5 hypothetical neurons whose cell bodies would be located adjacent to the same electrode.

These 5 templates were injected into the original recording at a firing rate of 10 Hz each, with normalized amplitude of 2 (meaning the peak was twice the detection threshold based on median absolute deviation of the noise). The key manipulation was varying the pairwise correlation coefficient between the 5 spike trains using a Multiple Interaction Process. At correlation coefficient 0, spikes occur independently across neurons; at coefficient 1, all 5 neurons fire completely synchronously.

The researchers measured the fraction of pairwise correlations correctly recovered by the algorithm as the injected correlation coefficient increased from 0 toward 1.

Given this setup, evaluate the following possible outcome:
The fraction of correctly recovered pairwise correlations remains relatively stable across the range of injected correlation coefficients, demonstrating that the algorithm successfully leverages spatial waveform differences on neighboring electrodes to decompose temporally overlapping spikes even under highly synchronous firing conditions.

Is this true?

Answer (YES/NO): YES